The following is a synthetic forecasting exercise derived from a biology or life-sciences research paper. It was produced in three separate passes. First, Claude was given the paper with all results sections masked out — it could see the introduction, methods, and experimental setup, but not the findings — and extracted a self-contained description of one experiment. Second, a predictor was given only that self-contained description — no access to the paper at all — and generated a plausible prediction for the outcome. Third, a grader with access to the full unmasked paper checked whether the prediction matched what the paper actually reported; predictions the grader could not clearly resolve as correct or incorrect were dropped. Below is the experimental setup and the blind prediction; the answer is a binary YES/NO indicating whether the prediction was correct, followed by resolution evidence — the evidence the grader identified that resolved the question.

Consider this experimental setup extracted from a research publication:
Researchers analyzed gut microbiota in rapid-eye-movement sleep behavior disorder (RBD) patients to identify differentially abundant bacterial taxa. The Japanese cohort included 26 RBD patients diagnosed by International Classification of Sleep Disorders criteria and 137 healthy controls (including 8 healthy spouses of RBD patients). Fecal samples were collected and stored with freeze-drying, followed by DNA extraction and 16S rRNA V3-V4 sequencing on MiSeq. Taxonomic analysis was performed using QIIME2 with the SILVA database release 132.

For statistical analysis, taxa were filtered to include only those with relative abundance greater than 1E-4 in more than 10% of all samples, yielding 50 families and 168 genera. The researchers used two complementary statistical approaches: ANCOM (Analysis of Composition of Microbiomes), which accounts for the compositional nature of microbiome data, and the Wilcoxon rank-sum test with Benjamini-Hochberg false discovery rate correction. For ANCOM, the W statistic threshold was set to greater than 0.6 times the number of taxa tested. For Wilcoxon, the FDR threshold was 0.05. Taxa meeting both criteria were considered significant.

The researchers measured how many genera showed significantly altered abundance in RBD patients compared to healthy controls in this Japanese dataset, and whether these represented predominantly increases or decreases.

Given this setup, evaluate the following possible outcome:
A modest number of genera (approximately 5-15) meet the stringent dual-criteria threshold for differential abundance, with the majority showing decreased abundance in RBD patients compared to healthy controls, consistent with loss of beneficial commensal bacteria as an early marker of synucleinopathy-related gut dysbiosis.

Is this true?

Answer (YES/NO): NO